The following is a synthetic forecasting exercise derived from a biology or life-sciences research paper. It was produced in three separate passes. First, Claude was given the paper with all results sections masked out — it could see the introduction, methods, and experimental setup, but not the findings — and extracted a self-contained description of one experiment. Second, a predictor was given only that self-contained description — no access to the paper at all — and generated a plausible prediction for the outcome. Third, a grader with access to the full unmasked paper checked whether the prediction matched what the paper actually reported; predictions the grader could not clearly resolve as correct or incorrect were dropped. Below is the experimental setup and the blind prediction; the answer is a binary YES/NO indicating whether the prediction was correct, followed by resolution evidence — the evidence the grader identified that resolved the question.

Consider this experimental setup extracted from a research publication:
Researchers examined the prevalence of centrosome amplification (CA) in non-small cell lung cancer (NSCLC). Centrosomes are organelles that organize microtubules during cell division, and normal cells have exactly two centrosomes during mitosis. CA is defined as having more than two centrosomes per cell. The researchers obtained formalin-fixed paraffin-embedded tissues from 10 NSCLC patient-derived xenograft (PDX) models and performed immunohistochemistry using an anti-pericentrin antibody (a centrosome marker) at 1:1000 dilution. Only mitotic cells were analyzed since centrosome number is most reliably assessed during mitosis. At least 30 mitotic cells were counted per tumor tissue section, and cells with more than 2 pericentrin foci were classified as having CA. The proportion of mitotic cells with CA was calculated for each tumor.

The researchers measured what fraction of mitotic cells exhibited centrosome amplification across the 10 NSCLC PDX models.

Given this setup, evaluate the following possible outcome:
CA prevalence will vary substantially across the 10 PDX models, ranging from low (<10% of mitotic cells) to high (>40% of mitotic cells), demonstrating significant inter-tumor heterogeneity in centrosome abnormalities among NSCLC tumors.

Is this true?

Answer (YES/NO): NO